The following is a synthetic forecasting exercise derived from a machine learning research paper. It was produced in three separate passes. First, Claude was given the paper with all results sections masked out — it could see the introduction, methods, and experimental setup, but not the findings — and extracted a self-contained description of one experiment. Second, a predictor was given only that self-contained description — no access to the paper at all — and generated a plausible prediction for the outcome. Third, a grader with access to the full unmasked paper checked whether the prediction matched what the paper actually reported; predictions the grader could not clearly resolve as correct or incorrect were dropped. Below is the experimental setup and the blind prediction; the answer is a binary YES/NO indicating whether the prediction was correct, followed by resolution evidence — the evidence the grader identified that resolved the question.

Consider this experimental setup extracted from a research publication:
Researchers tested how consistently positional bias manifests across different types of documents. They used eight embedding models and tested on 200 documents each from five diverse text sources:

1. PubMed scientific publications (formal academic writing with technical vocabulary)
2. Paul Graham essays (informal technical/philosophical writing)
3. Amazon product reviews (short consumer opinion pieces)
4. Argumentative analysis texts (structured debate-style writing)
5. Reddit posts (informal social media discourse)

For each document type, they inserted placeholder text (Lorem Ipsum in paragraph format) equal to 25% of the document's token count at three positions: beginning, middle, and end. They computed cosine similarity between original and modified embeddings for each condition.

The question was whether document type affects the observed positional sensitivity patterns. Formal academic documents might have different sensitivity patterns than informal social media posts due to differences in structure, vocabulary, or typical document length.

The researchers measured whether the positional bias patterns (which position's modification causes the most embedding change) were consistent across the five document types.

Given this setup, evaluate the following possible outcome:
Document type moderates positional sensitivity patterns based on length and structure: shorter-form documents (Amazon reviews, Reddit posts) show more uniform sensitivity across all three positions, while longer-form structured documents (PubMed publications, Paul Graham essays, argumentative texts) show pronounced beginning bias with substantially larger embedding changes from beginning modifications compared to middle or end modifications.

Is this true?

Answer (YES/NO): NO